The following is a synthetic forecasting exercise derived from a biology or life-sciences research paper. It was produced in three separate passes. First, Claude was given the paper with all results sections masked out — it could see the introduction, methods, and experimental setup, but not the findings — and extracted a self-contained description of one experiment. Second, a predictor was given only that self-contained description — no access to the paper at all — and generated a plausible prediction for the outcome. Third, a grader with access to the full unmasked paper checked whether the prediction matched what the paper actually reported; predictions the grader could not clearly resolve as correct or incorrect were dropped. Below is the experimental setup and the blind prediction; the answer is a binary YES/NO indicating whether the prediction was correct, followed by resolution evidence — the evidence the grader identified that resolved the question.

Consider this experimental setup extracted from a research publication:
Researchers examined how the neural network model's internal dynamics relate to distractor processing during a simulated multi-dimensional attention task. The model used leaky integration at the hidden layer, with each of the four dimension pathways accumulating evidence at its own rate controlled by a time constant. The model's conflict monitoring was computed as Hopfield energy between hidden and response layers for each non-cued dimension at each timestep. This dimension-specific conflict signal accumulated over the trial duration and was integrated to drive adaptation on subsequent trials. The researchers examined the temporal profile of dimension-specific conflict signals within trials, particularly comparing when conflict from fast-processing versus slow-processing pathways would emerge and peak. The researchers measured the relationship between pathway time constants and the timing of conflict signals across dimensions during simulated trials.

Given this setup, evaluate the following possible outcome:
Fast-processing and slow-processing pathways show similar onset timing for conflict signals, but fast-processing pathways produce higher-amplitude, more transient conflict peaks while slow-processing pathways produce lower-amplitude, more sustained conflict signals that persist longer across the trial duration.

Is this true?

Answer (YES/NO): NO